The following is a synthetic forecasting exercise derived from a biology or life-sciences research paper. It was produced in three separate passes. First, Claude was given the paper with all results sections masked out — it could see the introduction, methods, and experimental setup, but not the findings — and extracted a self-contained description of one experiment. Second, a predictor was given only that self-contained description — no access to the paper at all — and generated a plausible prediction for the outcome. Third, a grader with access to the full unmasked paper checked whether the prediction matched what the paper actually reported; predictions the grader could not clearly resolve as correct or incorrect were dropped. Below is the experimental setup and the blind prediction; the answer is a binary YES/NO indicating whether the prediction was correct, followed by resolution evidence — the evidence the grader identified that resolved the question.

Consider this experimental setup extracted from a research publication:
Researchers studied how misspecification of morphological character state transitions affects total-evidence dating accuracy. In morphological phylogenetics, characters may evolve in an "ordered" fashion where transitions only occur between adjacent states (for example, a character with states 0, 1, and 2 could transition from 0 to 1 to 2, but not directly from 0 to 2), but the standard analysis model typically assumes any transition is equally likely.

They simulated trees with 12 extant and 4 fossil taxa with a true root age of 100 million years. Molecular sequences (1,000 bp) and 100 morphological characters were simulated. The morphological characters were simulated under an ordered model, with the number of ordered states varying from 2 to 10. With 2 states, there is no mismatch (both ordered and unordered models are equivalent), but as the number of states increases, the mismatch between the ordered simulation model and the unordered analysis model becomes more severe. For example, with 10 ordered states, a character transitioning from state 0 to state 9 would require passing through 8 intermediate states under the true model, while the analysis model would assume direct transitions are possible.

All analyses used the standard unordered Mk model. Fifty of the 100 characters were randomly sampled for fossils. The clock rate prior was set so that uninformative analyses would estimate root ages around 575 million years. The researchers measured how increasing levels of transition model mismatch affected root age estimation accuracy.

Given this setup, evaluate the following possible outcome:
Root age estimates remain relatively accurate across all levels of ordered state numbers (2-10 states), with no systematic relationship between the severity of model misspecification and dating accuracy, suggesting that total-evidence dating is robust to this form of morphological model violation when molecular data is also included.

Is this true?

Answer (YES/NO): NO